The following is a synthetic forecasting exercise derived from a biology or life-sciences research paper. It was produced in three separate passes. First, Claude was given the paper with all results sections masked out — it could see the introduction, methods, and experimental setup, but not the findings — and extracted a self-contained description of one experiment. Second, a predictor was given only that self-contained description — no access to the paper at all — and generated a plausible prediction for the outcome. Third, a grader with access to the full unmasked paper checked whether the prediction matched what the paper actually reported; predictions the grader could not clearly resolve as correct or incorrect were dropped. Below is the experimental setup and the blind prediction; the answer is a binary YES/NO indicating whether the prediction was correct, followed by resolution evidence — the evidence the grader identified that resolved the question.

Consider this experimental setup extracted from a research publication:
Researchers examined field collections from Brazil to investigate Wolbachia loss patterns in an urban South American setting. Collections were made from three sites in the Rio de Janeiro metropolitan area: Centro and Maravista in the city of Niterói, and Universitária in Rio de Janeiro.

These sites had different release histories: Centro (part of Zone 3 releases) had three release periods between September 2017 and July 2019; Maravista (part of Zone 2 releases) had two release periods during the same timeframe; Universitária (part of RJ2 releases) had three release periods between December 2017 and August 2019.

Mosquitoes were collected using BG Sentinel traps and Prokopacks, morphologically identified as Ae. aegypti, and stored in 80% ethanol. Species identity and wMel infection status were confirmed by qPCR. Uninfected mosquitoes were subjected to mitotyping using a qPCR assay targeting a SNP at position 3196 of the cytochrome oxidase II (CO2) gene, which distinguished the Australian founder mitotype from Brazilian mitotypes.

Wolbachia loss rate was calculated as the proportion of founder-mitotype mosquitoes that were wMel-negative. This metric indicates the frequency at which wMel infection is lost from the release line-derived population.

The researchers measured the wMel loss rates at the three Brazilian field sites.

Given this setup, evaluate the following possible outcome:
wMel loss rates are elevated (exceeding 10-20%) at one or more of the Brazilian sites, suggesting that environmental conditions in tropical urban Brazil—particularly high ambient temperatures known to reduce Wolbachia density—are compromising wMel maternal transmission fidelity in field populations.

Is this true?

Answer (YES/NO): NO